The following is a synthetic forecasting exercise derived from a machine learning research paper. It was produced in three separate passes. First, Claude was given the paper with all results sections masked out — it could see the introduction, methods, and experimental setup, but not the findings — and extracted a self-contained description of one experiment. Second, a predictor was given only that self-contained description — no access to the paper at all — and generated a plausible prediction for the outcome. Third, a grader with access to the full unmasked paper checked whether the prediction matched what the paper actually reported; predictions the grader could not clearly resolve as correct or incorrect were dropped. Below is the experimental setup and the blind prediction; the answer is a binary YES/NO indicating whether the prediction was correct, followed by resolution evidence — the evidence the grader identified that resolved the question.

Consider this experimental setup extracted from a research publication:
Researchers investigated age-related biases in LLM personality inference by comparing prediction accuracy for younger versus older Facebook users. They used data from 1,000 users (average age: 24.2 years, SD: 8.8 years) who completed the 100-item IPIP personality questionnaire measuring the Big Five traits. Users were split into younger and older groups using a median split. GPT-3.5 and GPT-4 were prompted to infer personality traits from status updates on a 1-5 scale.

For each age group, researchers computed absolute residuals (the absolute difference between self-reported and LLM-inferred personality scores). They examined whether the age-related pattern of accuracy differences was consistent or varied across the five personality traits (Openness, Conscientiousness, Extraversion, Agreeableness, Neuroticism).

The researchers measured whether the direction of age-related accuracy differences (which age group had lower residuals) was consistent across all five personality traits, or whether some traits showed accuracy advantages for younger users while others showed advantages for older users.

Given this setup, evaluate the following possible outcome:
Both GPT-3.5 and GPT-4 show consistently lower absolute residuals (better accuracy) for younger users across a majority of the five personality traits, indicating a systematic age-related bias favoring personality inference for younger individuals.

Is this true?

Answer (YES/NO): NO